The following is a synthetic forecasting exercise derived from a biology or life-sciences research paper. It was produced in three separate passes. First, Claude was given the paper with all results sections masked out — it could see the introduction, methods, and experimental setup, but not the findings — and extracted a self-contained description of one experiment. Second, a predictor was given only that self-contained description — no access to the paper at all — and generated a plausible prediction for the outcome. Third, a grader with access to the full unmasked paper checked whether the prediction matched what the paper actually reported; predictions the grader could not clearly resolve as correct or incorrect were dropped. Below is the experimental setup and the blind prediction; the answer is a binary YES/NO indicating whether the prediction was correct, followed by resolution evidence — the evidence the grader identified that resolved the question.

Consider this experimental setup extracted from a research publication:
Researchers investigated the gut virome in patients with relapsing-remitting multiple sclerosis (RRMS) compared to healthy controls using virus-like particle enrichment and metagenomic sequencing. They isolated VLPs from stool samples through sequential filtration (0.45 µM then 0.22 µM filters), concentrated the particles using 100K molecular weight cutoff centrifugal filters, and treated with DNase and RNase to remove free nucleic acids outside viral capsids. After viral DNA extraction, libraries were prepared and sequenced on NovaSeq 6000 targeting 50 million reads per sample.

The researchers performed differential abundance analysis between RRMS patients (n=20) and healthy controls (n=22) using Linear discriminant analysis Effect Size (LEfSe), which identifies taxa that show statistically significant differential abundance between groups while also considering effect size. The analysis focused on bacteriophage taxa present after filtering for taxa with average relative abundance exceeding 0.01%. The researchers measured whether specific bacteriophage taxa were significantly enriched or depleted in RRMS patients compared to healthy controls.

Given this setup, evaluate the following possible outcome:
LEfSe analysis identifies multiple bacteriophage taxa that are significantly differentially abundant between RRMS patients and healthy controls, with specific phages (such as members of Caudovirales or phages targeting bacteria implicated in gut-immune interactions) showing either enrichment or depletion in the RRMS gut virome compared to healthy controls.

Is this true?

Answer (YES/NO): YES